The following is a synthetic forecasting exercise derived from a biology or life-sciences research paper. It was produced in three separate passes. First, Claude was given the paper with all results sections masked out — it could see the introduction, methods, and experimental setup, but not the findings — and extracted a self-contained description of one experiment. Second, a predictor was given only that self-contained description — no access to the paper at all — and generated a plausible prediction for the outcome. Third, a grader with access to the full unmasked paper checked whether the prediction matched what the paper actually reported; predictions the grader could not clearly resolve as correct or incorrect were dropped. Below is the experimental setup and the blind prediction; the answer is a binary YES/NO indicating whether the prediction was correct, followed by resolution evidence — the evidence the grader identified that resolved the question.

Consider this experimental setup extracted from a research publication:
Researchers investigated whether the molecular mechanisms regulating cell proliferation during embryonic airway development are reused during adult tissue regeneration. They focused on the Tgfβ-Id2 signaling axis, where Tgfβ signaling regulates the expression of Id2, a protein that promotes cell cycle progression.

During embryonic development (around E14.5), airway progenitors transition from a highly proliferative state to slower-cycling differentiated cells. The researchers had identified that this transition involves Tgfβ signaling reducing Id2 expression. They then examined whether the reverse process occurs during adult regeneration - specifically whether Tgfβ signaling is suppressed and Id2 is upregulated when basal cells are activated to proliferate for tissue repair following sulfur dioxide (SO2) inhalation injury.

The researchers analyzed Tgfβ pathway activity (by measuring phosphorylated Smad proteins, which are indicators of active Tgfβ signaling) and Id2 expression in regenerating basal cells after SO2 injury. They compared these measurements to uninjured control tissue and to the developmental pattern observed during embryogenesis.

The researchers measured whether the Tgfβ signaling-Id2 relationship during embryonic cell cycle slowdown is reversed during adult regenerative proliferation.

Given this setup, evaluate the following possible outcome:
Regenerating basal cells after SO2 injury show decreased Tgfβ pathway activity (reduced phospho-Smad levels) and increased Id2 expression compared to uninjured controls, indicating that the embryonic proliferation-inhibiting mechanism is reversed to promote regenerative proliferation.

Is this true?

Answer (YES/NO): YES